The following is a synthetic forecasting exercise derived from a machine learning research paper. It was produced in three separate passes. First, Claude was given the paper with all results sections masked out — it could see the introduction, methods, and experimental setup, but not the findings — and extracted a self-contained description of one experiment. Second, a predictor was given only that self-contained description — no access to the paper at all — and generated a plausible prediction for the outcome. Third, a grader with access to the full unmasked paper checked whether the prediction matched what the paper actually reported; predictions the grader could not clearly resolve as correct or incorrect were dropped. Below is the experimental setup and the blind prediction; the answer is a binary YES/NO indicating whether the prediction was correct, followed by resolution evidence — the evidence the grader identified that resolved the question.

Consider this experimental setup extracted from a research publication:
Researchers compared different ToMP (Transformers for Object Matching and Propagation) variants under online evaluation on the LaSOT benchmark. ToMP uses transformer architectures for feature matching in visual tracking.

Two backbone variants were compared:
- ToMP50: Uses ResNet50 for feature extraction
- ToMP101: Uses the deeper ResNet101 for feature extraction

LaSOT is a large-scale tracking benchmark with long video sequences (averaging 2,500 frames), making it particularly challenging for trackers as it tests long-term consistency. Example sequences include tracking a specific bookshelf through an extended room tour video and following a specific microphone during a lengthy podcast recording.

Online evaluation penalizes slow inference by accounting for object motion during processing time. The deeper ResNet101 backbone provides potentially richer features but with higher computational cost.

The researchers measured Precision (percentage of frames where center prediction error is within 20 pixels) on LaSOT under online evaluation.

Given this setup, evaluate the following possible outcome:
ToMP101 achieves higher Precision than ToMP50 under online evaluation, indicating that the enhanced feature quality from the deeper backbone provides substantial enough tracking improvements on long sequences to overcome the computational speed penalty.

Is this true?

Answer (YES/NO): NO